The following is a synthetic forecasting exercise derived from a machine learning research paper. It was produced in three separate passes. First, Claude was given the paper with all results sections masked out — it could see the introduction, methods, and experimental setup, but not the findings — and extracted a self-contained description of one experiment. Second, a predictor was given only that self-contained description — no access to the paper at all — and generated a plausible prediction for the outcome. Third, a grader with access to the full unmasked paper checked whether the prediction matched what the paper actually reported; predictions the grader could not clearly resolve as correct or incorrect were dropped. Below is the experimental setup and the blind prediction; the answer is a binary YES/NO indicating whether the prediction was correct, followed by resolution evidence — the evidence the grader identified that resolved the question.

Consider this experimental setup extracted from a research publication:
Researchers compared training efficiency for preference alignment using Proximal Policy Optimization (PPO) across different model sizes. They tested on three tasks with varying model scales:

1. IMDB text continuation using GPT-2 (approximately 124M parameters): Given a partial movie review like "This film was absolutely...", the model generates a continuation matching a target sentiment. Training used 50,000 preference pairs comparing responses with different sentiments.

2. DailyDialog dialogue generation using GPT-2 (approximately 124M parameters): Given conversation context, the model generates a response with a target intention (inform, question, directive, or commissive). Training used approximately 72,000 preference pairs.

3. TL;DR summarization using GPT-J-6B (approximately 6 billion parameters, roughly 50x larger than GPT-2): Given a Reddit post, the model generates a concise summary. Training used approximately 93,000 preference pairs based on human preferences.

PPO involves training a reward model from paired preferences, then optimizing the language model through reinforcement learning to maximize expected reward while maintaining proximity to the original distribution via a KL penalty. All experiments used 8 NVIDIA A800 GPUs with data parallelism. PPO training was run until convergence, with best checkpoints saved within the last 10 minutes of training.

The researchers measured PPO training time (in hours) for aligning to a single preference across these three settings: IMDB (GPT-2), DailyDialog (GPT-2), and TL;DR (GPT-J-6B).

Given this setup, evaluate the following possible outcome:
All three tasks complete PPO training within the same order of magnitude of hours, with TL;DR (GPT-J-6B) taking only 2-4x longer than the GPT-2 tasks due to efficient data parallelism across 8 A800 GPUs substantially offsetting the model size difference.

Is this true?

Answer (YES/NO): NO